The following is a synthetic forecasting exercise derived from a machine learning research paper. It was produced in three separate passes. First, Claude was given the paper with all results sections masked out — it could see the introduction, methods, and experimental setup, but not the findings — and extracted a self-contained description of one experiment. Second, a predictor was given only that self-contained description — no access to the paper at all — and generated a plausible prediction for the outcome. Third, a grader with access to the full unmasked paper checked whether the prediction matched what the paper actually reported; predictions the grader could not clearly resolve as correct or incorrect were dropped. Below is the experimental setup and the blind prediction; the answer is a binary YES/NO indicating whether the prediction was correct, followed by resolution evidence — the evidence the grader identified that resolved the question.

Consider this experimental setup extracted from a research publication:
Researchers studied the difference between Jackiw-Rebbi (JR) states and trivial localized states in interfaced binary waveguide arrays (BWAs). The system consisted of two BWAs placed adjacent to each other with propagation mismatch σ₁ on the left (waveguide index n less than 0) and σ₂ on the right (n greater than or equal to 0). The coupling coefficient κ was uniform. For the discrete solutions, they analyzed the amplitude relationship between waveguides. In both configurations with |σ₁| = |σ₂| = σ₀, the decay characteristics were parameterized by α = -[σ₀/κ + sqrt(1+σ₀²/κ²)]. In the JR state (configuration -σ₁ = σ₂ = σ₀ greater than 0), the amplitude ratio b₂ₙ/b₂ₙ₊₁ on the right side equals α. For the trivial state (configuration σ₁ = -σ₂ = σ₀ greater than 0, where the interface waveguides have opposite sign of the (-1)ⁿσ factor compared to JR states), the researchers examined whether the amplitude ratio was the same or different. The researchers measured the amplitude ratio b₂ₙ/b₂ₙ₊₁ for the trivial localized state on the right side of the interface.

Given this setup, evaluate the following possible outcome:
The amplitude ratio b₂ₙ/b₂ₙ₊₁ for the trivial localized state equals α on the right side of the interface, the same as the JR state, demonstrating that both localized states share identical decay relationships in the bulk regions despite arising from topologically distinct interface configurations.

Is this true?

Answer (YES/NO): NO